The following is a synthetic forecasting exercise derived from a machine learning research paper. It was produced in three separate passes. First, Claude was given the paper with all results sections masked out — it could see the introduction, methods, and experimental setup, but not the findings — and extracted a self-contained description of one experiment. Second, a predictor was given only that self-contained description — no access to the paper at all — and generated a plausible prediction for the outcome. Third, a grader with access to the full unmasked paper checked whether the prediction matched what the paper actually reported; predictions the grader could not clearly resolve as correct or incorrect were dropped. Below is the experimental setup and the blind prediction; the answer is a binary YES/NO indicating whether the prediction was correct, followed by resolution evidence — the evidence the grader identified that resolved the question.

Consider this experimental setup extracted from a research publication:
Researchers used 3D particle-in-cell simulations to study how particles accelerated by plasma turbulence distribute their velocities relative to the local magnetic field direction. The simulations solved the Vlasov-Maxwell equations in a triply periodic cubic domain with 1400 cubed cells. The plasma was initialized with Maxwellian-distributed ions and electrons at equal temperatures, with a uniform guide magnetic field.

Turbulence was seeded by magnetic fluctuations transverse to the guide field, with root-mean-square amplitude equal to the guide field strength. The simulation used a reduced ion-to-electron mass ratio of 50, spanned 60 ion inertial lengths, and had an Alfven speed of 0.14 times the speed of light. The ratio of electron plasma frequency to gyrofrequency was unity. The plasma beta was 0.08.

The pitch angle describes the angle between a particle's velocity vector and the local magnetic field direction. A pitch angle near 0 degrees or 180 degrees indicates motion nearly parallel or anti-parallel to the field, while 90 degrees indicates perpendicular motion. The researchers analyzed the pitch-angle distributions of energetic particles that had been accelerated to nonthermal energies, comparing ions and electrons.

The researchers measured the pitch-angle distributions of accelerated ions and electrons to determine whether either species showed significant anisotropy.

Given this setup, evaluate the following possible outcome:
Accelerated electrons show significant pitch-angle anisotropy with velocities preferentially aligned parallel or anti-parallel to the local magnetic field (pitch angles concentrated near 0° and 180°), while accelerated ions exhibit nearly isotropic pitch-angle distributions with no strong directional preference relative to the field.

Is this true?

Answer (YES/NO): YES